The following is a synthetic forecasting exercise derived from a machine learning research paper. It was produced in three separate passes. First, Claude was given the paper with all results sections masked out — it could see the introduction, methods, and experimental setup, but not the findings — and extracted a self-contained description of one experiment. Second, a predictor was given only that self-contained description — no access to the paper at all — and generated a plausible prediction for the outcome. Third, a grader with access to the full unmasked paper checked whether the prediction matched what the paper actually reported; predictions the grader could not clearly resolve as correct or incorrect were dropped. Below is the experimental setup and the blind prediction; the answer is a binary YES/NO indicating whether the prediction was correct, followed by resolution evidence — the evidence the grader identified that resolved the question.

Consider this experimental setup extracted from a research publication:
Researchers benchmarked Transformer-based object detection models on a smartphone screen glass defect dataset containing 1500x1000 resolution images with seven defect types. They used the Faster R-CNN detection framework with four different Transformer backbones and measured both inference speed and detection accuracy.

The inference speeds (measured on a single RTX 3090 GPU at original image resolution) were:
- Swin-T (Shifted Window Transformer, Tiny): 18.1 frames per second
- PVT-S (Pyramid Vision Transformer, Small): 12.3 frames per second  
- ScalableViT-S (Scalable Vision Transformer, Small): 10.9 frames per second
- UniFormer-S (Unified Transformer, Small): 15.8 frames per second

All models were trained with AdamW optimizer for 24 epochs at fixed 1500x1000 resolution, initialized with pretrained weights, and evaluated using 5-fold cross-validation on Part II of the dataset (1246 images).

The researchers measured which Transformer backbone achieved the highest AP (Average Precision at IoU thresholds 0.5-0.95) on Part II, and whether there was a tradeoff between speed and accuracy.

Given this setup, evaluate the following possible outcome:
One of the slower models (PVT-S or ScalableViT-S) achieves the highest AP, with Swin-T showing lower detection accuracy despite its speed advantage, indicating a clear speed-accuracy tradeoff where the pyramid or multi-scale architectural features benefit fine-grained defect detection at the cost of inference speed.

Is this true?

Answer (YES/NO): NO